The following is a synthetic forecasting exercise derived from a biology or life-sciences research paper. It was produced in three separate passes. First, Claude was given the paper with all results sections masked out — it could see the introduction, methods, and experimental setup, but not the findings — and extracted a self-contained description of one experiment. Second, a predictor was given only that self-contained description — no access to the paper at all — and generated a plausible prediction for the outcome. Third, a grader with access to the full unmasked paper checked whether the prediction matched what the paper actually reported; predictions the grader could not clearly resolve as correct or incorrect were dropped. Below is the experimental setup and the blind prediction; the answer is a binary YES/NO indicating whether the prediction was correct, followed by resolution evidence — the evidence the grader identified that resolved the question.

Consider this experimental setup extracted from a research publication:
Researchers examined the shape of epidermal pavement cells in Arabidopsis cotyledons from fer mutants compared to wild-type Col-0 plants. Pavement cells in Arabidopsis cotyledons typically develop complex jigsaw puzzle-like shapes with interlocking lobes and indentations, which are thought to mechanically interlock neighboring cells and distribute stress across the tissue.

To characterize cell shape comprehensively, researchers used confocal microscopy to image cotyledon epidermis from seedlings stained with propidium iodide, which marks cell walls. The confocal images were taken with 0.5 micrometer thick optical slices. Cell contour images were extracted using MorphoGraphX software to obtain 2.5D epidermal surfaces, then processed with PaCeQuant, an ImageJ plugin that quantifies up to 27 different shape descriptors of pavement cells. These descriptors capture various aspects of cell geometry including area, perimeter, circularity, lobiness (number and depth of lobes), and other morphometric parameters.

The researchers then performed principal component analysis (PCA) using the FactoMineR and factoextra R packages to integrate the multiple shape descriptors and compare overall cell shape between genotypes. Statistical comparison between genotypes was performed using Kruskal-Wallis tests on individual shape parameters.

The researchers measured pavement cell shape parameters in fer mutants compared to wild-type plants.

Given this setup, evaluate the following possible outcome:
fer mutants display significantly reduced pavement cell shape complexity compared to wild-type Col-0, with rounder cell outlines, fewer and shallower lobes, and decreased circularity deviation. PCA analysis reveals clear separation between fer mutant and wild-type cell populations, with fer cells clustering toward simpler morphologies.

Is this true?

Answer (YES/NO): NO